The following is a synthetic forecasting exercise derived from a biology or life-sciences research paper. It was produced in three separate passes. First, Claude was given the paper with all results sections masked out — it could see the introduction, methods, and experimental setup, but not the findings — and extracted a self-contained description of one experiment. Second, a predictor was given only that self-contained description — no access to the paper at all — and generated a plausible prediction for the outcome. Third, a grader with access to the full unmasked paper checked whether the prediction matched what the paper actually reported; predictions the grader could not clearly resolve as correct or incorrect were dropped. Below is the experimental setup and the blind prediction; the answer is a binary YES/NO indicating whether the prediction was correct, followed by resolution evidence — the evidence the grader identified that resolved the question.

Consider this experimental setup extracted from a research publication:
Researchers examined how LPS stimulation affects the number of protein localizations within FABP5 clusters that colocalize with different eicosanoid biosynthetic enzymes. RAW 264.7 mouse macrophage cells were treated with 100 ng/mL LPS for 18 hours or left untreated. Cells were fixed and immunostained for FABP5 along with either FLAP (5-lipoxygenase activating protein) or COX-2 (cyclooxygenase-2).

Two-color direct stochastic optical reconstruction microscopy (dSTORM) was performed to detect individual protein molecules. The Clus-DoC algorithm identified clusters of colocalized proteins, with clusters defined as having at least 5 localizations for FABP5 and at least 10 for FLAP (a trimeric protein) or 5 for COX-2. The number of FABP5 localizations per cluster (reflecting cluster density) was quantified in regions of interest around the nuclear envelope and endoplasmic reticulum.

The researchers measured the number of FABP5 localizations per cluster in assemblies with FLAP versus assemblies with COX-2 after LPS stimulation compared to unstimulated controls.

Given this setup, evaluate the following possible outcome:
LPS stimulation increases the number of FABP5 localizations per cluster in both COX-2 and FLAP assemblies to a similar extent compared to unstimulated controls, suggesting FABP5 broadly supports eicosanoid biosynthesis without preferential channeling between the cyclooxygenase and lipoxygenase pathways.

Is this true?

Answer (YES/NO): NO